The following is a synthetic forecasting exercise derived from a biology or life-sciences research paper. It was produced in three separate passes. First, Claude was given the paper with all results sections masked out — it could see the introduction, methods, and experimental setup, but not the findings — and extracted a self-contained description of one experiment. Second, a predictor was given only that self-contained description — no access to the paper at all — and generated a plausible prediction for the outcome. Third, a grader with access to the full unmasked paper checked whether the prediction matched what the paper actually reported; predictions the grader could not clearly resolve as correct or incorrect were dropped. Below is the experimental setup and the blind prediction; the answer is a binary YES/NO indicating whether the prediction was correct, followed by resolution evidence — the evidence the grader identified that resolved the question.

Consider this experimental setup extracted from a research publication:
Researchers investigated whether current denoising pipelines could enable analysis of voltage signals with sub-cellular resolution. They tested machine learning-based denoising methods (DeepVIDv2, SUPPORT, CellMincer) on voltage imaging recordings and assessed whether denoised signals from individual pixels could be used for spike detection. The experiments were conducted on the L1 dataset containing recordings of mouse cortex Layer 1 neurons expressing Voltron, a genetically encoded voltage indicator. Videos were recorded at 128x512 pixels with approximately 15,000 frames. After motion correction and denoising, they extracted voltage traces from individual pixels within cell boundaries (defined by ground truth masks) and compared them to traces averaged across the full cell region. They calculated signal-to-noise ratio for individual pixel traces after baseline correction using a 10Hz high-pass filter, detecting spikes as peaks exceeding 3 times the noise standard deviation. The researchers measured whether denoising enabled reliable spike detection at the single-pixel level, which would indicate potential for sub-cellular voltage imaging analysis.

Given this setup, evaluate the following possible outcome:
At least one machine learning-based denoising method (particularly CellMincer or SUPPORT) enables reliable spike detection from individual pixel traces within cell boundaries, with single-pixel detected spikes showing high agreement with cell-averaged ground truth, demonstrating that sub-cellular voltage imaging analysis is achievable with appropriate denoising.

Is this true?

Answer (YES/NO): NO